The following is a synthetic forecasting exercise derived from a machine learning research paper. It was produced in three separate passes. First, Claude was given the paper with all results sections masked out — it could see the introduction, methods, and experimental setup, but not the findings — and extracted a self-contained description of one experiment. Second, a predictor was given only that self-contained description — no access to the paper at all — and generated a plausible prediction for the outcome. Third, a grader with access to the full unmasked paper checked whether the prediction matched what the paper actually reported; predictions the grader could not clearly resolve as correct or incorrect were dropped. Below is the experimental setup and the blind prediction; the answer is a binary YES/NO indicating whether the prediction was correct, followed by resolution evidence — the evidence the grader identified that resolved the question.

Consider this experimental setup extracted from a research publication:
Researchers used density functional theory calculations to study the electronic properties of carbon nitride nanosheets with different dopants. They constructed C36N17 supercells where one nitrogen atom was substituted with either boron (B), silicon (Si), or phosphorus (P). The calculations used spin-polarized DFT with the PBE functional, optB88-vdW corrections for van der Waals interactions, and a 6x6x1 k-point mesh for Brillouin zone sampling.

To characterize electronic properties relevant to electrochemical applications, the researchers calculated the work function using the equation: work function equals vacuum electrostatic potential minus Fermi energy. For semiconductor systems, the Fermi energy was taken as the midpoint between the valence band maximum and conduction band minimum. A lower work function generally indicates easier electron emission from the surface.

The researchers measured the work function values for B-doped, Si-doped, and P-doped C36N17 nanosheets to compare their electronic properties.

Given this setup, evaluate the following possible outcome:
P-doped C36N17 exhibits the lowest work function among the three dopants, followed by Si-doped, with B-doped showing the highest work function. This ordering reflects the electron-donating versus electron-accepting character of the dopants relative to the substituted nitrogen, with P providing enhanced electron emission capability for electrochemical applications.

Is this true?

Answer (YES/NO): NO